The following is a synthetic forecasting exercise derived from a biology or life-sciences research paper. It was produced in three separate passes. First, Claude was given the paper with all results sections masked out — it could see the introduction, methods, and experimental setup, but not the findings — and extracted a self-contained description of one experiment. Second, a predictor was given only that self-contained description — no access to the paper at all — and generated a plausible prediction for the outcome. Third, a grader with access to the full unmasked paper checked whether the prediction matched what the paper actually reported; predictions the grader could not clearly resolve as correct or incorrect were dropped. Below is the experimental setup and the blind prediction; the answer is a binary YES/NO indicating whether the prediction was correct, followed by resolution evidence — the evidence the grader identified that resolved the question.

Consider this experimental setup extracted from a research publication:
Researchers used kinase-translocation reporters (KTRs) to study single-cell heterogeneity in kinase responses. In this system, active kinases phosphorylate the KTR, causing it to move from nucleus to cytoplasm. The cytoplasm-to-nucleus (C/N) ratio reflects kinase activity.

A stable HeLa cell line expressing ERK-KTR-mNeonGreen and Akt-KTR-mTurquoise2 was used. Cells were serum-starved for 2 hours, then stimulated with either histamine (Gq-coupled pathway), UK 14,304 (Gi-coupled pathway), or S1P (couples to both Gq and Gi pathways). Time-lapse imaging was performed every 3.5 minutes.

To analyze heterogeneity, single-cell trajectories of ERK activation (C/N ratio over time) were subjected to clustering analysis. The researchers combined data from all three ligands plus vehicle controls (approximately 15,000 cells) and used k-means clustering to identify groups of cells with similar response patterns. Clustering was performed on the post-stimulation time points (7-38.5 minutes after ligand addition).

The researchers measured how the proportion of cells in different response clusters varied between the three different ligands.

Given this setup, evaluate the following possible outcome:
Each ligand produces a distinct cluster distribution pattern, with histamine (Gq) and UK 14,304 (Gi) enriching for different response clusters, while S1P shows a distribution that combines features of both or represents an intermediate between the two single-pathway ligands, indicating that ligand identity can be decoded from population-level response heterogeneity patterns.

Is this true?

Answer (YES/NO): NO